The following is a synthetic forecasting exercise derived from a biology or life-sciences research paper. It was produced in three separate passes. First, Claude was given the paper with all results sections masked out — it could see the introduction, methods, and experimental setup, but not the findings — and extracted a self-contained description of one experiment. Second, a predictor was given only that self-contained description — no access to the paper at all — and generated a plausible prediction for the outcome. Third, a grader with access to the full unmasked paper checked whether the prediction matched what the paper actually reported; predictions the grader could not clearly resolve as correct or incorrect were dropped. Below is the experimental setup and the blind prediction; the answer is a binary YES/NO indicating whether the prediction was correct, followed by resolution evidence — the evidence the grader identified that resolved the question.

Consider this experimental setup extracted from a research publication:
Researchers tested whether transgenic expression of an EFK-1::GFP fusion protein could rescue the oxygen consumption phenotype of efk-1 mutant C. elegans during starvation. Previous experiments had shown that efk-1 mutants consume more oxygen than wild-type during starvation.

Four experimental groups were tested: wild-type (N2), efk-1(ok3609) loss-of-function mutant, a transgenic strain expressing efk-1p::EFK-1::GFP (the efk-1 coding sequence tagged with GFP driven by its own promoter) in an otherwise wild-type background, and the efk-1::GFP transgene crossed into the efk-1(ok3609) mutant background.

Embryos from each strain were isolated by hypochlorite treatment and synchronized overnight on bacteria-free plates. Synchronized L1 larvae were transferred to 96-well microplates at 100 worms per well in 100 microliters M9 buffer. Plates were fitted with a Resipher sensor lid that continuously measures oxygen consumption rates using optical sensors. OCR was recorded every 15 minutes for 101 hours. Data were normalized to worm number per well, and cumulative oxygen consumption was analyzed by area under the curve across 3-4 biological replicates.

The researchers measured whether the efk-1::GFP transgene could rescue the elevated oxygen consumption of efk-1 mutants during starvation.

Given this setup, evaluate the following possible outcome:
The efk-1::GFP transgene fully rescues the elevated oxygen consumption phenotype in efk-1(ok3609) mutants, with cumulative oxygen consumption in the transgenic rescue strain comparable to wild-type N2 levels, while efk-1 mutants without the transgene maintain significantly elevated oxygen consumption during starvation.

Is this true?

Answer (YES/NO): YES